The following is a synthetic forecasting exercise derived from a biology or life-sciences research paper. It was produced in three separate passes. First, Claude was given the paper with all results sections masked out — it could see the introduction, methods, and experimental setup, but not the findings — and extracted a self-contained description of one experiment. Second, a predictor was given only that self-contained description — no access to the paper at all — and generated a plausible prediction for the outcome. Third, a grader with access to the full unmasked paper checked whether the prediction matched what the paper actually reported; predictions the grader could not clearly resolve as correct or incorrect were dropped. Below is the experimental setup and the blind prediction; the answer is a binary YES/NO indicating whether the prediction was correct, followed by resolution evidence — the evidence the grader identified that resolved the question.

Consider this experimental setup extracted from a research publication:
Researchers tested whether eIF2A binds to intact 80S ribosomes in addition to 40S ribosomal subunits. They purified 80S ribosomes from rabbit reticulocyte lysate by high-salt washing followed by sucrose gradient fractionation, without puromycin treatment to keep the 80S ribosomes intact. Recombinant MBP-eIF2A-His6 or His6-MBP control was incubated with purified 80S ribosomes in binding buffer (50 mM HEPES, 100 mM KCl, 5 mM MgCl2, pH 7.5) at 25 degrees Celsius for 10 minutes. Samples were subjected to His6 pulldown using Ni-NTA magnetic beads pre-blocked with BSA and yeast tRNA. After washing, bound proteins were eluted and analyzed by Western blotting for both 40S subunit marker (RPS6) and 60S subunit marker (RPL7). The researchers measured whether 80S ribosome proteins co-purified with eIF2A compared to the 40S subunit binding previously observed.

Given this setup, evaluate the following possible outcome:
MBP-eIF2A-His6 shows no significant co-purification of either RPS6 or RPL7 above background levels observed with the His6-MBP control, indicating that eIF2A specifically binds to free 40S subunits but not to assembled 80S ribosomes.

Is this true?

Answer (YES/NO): NO